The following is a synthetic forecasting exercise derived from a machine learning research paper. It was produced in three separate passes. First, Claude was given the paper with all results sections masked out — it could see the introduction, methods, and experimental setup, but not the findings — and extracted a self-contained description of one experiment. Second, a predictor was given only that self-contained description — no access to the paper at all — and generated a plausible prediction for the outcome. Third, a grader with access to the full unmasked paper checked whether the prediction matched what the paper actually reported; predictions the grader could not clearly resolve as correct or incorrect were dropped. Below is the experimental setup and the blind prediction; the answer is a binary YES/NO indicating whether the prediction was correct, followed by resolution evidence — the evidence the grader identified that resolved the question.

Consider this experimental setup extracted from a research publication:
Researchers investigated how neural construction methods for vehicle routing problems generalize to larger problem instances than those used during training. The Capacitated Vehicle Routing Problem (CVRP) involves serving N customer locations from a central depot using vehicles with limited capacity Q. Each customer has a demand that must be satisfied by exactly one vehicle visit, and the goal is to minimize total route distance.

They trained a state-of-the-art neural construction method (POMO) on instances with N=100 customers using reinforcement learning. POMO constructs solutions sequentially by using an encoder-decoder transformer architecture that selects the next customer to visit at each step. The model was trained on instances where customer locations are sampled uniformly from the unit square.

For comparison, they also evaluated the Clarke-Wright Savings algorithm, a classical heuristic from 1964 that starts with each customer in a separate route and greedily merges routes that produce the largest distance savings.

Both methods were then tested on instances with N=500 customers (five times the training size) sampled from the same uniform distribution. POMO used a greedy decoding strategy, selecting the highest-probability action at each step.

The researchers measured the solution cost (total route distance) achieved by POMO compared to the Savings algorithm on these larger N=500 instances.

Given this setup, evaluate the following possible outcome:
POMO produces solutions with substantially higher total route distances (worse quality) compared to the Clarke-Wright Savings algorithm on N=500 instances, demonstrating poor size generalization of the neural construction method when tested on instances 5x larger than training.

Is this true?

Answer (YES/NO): YES